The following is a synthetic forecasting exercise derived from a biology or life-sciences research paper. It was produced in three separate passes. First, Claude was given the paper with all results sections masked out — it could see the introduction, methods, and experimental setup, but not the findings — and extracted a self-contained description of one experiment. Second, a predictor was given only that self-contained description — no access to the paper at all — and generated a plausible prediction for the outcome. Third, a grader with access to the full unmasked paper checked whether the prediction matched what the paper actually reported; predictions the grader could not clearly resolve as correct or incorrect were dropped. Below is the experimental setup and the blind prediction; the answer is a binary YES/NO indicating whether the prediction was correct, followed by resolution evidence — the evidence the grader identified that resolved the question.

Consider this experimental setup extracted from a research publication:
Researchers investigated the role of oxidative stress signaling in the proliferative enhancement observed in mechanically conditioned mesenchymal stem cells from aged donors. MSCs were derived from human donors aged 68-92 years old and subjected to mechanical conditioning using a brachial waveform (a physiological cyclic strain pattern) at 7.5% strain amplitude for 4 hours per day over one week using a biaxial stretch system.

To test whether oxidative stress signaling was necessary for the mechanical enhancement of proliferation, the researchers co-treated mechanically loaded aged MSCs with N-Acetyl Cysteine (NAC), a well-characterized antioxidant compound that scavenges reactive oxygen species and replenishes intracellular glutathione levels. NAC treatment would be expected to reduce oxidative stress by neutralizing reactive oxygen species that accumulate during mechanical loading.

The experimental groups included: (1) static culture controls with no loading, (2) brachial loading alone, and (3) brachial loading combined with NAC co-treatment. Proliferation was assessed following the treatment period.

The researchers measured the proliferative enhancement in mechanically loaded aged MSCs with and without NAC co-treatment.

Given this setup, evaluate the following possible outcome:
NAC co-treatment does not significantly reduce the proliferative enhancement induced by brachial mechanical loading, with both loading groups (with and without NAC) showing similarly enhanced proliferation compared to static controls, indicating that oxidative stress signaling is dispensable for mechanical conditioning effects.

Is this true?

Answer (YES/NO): NO